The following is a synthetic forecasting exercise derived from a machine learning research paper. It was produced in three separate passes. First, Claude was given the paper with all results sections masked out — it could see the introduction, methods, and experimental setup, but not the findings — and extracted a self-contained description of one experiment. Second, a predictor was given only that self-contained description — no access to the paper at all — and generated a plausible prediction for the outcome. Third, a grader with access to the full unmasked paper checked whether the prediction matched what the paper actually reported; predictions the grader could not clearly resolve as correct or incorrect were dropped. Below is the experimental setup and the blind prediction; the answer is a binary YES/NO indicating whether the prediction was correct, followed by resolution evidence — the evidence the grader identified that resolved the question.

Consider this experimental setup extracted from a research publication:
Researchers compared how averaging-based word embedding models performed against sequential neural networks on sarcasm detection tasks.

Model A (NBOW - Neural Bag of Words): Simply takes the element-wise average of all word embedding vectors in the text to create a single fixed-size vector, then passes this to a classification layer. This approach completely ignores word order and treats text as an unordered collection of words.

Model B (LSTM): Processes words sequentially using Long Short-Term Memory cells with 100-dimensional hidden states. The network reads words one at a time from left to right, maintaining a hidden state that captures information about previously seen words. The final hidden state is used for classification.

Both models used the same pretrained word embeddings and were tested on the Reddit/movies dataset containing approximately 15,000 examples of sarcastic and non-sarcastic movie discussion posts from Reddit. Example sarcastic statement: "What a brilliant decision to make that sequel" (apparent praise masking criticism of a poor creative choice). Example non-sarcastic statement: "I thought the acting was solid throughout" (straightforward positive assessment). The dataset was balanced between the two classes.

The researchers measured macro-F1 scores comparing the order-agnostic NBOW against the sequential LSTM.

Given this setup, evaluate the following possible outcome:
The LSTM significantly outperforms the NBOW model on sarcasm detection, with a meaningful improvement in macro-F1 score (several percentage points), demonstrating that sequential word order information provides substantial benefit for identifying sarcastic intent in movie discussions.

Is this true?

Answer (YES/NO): NO